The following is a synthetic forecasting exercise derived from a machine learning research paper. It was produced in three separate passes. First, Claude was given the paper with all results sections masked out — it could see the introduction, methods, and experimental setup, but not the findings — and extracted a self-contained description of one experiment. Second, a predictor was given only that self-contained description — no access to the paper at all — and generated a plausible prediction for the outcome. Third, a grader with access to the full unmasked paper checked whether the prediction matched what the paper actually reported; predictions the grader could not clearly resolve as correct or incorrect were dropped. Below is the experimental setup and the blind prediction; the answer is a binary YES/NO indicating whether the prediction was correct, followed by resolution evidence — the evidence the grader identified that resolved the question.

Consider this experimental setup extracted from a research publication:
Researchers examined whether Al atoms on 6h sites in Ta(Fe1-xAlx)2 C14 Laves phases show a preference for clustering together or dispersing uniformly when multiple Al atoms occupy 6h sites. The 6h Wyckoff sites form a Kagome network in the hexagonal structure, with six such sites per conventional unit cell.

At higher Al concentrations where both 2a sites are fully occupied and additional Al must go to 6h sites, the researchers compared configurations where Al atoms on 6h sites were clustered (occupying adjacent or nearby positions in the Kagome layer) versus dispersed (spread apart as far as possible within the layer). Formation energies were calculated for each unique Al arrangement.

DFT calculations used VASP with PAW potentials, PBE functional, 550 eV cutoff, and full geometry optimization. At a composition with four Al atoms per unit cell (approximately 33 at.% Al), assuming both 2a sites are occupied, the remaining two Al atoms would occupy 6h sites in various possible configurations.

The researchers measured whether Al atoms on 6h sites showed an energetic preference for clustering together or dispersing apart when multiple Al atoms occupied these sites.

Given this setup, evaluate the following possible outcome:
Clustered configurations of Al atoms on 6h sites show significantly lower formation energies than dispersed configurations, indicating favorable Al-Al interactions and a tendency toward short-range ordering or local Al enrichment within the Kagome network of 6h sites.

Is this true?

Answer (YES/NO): NO